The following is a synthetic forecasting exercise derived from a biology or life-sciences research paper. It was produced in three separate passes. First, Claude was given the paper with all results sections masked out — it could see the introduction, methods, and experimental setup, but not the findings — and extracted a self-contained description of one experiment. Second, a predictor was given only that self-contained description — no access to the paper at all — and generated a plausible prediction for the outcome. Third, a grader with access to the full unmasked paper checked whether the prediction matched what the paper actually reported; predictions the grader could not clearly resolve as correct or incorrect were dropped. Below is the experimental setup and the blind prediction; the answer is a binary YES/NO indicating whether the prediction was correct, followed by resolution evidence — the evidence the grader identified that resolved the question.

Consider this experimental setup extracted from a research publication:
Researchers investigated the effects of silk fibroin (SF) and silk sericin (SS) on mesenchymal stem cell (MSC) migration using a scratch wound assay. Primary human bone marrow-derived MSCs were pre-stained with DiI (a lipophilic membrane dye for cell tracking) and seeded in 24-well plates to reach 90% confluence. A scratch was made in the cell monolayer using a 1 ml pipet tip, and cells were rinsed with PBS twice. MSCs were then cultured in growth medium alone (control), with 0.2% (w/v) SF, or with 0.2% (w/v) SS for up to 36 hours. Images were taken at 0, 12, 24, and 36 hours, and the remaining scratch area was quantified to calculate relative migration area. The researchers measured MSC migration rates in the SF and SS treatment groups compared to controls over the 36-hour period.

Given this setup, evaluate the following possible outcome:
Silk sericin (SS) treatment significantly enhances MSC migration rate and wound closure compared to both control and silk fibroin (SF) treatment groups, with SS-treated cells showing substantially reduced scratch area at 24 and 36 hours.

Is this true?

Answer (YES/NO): NO